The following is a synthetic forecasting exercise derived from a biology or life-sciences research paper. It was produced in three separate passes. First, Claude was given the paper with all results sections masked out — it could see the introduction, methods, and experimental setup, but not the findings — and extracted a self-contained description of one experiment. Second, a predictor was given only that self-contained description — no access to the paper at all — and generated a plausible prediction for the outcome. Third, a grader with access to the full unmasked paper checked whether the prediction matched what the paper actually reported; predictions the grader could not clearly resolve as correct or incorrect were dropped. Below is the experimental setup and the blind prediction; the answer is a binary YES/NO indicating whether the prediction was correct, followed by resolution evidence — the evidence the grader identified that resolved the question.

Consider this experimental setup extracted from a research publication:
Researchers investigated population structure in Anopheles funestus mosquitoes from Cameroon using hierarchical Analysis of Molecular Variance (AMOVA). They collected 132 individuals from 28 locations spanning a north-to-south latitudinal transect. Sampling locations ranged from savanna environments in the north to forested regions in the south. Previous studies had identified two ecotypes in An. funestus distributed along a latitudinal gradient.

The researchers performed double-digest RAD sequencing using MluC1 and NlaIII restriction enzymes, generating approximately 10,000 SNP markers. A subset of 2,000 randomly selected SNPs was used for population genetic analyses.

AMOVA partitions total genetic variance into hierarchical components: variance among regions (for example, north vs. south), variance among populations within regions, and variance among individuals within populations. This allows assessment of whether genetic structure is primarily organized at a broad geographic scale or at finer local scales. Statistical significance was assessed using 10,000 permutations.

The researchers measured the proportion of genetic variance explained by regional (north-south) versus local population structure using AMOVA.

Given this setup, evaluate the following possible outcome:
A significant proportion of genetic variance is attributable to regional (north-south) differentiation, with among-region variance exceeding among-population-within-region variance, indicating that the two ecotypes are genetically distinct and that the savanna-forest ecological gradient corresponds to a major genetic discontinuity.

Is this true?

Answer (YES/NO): NO